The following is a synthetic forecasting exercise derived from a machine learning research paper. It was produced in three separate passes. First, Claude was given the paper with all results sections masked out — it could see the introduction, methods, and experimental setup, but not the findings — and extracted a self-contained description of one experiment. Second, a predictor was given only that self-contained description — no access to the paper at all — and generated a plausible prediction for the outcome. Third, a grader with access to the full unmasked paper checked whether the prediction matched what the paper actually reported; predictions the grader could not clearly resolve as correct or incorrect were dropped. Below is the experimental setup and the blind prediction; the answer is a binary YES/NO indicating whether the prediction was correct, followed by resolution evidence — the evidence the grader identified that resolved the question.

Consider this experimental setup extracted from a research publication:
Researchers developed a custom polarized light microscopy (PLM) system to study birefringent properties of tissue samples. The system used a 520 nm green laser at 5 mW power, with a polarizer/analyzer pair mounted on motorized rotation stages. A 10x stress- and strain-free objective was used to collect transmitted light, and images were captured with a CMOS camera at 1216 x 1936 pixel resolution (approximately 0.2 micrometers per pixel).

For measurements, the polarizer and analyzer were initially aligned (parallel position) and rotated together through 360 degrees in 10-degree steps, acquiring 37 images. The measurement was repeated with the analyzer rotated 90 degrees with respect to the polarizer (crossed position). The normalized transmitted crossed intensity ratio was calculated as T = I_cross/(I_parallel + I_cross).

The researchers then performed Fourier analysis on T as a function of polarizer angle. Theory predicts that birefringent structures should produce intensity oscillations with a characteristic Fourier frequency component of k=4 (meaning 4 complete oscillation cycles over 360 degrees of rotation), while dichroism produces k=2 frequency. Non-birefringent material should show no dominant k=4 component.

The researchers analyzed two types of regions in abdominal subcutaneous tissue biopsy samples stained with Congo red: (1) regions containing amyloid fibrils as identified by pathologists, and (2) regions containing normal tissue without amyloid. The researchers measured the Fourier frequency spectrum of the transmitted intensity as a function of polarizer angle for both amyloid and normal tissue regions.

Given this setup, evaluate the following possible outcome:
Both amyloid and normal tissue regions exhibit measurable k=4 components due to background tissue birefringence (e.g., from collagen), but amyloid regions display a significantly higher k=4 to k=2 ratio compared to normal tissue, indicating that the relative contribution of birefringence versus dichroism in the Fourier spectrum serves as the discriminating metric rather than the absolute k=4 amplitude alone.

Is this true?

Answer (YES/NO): NO